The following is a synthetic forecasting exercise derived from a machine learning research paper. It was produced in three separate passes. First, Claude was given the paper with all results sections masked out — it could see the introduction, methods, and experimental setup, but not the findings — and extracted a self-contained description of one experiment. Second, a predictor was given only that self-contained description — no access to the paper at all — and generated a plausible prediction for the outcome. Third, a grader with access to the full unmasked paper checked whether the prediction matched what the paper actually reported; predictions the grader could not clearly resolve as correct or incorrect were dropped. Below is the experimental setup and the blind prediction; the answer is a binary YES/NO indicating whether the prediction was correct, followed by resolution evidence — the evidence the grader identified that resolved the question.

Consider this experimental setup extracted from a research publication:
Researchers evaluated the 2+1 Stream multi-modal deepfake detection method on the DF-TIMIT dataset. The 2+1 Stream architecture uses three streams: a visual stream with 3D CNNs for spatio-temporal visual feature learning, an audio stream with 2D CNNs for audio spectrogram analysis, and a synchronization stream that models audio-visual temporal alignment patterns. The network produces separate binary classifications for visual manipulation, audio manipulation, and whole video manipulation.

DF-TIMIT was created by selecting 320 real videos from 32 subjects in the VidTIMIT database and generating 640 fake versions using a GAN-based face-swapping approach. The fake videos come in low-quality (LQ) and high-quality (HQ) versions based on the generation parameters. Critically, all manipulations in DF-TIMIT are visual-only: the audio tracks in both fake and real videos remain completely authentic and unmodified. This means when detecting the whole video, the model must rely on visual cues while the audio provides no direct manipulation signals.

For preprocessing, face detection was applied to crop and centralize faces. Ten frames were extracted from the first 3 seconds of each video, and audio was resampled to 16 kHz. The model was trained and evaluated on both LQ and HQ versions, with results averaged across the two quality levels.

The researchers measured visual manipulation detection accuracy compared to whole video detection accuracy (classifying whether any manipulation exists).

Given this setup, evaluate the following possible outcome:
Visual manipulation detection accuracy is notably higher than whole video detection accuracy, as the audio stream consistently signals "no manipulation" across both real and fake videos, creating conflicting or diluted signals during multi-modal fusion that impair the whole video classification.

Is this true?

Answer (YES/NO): NO